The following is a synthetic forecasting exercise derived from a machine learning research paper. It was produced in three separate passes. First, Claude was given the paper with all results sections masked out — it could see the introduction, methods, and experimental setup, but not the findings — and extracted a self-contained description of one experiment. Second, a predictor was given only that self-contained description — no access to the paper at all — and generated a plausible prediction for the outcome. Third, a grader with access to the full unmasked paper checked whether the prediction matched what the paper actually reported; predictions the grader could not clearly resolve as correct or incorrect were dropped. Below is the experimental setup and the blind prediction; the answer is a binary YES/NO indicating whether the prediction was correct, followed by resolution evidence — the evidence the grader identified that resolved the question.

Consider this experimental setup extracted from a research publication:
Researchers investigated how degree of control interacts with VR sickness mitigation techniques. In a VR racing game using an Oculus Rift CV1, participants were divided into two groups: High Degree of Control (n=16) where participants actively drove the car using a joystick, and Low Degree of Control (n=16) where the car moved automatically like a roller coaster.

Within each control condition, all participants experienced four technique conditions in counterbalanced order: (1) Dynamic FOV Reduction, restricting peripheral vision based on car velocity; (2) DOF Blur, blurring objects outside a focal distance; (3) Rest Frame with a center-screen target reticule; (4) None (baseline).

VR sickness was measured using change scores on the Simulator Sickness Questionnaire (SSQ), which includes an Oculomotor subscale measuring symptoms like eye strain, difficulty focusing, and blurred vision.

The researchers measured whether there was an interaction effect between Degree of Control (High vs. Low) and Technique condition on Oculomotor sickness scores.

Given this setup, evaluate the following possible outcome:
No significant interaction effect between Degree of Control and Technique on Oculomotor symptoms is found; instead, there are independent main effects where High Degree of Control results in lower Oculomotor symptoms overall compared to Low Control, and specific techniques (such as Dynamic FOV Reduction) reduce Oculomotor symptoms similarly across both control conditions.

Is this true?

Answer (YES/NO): NO